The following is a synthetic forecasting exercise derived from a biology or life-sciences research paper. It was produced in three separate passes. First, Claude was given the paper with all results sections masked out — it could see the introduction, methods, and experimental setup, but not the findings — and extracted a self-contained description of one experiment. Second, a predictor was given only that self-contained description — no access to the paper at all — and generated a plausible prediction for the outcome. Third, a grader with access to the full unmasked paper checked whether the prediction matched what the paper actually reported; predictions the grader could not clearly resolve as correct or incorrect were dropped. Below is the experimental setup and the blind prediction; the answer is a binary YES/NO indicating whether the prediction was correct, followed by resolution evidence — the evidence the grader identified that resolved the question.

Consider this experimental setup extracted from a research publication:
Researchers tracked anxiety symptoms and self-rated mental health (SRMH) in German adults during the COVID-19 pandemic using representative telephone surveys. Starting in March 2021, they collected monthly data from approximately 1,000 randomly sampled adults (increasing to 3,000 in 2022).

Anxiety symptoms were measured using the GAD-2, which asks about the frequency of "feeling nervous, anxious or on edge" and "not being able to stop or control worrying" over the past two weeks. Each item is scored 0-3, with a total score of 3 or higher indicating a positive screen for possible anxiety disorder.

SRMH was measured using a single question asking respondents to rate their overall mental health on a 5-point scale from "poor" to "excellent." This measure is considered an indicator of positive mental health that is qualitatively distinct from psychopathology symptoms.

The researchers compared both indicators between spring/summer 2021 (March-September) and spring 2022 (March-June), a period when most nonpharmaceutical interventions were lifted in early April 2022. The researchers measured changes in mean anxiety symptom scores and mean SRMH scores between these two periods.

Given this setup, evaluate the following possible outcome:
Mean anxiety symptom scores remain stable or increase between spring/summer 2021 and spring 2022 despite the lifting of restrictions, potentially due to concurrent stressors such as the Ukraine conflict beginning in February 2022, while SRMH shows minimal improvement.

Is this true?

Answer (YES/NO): NO